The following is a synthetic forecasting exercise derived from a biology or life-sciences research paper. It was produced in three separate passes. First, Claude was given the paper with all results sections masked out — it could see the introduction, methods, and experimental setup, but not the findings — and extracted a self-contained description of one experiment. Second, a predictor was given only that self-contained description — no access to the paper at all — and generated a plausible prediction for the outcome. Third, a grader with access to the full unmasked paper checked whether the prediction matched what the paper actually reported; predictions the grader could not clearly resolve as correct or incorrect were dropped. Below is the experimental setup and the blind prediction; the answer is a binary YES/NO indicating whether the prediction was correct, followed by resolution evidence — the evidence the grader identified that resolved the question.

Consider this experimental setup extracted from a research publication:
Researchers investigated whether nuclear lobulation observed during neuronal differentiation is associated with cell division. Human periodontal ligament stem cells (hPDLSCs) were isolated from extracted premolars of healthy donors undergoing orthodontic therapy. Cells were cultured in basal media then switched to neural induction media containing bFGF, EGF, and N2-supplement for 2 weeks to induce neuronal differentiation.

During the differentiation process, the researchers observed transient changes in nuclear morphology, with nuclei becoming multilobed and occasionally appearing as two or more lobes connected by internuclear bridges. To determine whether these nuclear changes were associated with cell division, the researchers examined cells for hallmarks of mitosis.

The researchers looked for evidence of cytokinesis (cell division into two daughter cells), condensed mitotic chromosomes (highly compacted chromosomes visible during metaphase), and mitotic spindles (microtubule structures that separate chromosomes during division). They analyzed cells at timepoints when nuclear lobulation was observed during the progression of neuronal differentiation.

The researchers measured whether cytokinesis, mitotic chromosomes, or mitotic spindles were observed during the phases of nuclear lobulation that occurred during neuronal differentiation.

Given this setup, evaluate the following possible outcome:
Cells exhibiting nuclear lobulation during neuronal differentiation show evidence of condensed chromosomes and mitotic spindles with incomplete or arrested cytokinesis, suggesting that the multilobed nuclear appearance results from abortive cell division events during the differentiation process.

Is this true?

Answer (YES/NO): NO